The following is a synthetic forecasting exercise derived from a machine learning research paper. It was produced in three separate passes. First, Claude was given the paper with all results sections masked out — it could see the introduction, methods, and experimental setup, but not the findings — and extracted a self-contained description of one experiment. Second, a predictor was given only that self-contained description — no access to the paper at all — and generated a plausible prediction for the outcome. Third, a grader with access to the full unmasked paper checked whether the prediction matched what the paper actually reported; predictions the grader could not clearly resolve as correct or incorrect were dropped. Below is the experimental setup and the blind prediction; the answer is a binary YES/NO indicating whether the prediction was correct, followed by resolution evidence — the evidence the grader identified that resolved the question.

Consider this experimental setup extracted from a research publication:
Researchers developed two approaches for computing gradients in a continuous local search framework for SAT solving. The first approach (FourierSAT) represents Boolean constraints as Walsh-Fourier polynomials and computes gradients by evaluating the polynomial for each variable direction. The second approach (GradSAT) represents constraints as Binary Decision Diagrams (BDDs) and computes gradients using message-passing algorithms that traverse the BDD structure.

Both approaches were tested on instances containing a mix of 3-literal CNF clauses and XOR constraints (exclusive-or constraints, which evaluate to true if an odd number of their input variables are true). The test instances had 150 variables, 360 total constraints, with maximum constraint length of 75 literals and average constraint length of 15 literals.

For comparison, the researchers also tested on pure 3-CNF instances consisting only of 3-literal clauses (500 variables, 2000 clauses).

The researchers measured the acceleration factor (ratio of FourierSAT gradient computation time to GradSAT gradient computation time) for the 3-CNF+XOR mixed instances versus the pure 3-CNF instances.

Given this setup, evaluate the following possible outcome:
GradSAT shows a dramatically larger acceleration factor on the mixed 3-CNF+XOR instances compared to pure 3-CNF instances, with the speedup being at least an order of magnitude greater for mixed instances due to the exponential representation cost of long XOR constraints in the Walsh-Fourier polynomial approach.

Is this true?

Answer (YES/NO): NO